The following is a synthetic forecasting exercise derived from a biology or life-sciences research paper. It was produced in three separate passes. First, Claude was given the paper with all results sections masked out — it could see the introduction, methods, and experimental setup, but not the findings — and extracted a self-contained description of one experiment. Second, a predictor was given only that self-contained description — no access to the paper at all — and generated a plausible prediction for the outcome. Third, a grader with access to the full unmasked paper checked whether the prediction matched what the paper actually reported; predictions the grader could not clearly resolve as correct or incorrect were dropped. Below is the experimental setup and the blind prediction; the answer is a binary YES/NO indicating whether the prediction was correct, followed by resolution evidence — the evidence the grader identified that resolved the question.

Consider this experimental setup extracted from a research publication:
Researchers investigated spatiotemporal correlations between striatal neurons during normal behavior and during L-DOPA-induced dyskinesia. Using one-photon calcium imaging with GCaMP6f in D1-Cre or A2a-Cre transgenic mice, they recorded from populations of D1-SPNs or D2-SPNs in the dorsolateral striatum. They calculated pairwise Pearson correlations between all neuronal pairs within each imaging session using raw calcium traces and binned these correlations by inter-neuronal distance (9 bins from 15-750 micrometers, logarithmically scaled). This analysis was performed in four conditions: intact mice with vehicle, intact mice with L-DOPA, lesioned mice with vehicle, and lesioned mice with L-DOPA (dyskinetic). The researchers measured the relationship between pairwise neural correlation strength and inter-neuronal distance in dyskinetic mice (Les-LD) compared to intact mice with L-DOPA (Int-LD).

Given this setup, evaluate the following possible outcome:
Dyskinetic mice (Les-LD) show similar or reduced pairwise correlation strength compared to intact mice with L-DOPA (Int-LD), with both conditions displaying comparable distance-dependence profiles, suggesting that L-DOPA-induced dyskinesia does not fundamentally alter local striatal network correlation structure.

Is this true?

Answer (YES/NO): NO